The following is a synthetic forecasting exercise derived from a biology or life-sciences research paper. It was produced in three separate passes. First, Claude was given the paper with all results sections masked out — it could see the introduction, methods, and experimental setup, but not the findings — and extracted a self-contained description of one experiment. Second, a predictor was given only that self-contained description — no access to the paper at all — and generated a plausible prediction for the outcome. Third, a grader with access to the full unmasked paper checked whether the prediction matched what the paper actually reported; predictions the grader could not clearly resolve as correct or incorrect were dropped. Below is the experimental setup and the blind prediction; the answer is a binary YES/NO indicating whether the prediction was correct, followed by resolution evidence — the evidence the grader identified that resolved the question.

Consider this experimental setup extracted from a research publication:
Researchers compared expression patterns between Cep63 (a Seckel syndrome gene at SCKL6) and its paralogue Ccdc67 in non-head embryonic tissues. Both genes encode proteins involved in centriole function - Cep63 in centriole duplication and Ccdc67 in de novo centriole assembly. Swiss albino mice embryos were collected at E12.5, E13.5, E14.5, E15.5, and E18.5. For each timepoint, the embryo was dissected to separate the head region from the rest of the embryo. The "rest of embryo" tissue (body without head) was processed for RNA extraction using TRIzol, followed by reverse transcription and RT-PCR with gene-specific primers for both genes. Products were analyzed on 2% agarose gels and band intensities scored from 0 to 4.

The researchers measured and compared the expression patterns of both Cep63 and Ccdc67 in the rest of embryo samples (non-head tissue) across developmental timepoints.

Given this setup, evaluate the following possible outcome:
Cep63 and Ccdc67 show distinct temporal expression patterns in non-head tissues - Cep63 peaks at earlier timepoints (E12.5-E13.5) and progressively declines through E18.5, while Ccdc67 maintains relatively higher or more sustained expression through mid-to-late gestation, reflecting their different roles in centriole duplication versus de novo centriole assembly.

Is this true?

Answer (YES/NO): NO